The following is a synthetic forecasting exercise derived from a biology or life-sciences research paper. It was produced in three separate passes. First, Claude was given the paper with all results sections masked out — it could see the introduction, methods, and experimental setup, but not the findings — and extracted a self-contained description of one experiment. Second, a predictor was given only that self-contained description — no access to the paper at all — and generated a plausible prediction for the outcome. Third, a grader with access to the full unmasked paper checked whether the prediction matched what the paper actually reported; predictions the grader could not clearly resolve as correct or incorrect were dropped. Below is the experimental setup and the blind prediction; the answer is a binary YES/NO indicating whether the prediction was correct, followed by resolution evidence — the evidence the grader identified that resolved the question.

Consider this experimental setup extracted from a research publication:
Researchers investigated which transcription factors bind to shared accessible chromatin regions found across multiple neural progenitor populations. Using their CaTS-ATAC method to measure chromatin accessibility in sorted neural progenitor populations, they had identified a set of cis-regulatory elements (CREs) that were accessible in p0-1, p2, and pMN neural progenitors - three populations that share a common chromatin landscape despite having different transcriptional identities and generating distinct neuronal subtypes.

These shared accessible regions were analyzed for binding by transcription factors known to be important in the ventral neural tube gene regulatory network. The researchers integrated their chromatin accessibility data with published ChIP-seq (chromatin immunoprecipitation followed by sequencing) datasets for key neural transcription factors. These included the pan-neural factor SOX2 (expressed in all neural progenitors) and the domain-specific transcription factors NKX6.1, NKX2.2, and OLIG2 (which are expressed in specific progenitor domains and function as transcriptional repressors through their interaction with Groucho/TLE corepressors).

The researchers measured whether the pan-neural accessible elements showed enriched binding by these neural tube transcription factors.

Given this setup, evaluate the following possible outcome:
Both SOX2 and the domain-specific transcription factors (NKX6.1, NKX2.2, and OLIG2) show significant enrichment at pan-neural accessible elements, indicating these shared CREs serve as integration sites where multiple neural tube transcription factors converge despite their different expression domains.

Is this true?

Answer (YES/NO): YES